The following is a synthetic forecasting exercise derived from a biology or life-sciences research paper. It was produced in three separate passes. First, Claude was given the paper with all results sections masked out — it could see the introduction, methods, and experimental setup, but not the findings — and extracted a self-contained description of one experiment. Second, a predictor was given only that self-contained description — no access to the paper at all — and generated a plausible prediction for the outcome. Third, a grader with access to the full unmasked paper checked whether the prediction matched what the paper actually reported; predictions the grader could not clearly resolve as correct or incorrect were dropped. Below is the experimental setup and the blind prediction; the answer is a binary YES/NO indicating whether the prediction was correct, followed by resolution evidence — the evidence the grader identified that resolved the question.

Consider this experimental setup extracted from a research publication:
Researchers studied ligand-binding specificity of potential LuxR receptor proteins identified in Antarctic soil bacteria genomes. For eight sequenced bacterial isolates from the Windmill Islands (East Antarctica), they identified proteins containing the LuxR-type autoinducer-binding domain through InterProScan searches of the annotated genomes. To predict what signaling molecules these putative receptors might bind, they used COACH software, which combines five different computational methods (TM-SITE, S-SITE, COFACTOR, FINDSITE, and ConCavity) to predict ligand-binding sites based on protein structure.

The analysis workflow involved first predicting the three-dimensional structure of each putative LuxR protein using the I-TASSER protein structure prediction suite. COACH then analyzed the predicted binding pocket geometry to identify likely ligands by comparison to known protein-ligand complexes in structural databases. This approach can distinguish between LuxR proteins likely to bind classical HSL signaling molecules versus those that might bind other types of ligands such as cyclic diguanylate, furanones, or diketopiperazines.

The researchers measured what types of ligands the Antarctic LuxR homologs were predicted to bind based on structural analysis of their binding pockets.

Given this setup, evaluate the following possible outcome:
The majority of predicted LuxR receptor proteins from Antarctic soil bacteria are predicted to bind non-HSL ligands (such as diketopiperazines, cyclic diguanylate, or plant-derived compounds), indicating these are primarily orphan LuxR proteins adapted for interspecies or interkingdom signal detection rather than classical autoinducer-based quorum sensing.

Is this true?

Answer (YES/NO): NO